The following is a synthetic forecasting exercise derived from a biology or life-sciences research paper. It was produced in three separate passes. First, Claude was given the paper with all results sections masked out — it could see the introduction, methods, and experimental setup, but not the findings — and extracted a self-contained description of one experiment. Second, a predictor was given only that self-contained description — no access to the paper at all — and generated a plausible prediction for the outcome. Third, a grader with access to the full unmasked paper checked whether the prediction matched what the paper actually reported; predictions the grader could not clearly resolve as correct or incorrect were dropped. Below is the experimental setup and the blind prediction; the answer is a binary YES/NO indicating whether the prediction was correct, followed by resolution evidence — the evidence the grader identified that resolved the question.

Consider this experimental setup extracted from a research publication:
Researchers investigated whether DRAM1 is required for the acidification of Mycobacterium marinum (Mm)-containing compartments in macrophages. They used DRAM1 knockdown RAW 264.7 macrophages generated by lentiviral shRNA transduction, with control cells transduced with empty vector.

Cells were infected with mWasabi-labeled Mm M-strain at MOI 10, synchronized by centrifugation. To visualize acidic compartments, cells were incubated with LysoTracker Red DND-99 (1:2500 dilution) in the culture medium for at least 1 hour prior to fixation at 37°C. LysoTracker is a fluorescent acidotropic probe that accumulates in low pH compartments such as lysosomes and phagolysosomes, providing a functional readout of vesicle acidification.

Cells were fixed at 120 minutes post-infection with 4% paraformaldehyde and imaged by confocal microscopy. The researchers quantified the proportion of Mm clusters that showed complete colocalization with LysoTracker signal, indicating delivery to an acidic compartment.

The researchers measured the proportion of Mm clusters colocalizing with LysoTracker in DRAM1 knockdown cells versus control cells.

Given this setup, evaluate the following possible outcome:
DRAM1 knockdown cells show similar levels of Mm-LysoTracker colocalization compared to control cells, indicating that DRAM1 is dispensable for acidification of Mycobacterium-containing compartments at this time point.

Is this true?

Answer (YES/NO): NO